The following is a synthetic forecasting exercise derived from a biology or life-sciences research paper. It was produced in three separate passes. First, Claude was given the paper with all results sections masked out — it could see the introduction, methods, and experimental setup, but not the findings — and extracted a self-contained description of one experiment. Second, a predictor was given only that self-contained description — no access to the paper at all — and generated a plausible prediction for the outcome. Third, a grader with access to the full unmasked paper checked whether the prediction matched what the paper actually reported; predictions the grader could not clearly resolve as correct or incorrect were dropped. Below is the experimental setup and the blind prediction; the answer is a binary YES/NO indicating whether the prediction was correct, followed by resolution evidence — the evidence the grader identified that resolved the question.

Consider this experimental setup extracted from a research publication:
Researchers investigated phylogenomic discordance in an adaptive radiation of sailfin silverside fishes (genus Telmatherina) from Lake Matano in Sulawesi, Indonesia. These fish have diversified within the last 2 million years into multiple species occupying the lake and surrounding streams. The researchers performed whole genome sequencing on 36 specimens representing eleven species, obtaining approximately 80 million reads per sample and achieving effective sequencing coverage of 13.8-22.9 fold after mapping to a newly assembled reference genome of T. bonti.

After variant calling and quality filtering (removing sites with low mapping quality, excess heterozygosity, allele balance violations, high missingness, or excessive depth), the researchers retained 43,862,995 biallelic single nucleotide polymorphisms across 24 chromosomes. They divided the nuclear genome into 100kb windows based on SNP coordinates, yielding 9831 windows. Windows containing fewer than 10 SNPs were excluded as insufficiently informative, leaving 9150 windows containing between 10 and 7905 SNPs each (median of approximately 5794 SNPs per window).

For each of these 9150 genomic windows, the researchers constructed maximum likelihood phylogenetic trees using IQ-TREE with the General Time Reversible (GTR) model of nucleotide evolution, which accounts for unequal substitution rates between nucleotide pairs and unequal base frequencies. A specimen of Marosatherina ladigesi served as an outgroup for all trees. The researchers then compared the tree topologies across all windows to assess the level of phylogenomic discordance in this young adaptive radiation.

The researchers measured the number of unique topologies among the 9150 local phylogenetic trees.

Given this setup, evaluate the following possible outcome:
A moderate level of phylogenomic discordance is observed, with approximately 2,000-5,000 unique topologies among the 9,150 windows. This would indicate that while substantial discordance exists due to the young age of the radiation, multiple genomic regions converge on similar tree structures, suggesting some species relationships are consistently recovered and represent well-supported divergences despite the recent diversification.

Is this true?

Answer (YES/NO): NO